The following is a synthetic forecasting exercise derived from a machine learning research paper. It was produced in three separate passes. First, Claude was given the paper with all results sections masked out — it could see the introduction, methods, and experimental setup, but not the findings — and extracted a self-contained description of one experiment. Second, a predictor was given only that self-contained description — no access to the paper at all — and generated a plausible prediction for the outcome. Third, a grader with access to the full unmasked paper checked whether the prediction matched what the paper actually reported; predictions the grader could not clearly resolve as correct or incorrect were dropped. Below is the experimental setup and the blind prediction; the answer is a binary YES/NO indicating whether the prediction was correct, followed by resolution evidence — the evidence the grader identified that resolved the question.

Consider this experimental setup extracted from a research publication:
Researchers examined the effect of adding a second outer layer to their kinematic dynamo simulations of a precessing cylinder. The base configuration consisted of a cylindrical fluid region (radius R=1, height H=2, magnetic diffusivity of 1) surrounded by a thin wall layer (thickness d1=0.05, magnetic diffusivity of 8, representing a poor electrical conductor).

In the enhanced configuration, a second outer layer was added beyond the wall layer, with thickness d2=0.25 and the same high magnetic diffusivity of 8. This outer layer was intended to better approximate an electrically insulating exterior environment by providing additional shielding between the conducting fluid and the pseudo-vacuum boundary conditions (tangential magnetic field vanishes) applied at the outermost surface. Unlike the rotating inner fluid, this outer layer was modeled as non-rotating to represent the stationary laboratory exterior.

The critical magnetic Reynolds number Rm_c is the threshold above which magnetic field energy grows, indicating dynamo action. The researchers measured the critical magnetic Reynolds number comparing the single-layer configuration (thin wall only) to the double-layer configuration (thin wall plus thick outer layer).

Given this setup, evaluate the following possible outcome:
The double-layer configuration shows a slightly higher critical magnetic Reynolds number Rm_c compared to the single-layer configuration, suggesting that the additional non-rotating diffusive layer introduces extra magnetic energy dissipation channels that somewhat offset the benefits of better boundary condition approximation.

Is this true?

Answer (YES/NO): NO